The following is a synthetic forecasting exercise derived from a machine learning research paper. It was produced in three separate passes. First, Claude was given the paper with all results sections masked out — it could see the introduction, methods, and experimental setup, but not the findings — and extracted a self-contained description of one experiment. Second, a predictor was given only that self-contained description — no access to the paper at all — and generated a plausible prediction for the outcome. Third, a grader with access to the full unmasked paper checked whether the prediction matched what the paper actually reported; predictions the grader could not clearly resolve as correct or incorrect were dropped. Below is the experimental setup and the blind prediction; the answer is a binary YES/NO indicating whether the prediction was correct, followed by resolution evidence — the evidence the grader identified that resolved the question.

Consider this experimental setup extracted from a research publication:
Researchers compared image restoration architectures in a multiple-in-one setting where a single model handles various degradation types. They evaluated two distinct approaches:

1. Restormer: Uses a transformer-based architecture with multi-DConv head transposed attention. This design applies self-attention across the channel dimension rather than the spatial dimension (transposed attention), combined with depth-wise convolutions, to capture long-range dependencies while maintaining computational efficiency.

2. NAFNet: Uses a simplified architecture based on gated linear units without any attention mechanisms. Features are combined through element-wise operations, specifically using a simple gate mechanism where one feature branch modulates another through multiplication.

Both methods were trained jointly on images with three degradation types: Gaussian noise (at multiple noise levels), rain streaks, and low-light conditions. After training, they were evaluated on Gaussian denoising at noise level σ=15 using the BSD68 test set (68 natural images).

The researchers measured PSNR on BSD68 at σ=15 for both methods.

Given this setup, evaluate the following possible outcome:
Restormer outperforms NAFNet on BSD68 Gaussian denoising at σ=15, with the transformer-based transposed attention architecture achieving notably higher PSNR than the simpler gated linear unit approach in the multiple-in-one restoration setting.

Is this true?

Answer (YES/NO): YES